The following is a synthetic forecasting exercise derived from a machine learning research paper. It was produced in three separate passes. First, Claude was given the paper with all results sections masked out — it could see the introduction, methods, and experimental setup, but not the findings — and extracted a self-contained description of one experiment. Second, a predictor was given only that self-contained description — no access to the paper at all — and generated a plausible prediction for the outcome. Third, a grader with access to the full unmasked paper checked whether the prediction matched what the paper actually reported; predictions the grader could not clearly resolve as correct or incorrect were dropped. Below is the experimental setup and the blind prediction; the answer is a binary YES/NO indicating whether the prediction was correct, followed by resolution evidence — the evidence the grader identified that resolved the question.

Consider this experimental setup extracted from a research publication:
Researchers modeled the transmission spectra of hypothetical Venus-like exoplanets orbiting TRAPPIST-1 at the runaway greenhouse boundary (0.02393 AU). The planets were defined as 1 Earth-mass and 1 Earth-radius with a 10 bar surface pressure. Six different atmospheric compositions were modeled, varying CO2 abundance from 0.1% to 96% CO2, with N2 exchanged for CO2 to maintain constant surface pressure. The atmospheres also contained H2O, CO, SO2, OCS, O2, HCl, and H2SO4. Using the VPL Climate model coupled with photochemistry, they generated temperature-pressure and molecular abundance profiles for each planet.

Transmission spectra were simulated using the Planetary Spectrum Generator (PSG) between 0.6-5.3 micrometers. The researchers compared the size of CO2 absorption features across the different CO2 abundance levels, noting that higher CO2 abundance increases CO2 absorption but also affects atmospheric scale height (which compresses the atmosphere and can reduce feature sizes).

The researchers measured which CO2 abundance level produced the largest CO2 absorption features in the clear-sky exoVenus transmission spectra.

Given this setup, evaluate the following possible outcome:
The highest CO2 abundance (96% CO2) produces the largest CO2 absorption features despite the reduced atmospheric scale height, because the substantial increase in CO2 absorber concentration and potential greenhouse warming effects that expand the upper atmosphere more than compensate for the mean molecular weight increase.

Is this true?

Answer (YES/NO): NO